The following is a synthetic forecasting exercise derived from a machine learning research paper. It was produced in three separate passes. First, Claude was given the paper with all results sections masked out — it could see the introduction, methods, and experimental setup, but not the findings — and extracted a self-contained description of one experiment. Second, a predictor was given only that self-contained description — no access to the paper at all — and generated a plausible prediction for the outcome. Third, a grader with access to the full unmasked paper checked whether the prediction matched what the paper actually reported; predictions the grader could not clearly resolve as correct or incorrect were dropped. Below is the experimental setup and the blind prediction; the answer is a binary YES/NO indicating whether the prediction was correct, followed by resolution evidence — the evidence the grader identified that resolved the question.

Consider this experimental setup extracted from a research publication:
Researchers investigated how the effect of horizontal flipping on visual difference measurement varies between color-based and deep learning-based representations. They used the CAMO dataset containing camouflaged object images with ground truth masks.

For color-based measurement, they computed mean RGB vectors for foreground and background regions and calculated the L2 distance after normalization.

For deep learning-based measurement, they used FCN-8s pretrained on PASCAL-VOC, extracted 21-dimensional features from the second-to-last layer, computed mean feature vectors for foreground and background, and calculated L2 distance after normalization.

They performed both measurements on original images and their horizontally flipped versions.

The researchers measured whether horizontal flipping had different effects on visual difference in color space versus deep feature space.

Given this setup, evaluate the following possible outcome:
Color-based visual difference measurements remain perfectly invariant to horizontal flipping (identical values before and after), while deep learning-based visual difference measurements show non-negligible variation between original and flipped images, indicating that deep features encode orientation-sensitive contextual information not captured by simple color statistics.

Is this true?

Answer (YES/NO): YES